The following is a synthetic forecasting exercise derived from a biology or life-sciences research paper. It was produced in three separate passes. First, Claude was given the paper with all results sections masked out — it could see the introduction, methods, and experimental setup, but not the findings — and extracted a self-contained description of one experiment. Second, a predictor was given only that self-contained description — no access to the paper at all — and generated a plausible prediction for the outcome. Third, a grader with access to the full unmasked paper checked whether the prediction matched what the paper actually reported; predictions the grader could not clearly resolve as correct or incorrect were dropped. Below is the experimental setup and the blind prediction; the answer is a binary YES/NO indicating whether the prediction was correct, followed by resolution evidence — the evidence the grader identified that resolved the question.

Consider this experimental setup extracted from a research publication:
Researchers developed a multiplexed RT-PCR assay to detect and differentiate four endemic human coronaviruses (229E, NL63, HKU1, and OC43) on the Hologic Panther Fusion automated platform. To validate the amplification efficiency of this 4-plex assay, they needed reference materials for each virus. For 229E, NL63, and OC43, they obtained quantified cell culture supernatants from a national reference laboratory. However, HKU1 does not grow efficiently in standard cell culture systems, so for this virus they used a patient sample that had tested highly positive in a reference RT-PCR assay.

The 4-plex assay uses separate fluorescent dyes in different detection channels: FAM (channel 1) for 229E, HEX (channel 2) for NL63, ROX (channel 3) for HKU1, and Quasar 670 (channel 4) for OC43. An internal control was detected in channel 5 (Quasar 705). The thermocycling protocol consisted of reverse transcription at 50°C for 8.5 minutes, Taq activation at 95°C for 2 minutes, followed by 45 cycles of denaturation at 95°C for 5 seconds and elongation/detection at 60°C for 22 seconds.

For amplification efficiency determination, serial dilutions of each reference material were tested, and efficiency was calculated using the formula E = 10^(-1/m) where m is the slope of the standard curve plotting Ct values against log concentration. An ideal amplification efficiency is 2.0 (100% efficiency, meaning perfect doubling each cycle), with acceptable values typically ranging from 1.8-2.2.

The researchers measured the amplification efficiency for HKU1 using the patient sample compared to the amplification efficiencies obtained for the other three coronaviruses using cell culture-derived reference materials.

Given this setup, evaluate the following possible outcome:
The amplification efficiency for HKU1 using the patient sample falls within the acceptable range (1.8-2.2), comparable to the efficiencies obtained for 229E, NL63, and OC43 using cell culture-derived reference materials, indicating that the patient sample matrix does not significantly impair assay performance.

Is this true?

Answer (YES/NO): YES